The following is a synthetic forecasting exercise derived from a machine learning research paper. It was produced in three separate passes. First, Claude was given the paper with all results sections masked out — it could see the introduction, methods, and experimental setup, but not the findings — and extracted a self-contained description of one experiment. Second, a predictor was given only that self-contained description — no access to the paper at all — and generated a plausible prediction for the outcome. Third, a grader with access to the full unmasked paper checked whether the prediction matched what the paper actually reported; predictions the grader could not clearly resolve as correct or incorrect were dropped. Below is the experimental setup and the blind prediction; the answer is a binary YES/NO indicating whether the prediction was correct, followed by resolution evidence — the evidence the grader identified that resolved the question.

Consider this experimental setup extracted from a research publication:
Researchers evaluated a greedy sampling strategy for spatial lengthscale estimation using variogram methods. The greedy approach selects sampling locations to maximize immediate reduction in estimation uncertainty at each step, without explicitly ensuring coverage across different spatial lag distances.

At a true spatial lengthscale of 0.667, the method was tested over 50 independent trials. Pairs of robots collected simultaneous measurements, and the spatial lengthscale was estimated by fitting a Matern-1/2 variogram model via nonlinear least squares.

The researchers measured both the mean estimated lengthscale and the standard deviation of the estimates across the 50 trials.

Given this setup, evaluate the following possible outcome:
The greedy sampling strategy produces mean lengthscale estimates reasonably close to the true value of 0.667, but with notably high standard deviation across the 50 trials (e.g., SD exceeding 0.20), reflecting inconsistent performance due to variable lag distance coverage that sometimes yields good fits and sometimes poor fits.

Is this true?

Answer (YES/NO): NO